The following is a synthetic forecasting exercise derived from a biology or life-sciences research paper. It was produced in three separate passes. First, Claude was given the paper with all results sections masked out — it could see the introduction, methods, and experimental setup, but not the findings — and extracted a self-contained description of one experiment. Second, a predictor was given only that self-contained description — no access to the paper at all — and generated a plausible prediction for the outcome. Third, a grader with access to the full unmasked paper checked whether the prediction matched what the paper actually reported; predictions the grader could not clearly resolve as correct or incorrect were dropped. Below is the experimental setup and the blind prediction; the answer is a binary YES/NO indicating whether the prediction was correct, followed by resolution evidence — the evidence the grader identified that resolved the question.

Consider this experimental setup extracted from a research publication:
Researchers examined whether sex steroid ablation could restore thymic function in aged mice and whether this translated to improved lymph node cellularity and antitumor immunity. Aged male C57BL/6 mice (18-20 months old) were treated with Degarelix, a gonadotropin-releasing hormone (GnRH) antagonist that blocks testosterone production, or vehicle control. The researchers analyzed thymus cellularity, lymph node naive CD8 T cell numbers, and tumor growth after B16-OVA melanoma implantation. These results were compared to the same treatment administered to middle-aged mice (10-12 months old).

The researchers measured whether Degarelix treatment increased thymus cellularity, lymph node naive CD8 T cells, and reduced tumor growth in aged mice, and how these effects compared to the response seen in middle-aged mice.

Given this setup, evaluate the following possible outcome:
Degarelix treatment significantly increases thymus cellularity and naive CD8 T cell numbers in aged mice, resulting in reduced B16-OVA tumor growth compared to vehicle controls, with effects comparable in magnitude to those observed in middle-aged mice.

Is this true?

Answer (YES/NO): NO